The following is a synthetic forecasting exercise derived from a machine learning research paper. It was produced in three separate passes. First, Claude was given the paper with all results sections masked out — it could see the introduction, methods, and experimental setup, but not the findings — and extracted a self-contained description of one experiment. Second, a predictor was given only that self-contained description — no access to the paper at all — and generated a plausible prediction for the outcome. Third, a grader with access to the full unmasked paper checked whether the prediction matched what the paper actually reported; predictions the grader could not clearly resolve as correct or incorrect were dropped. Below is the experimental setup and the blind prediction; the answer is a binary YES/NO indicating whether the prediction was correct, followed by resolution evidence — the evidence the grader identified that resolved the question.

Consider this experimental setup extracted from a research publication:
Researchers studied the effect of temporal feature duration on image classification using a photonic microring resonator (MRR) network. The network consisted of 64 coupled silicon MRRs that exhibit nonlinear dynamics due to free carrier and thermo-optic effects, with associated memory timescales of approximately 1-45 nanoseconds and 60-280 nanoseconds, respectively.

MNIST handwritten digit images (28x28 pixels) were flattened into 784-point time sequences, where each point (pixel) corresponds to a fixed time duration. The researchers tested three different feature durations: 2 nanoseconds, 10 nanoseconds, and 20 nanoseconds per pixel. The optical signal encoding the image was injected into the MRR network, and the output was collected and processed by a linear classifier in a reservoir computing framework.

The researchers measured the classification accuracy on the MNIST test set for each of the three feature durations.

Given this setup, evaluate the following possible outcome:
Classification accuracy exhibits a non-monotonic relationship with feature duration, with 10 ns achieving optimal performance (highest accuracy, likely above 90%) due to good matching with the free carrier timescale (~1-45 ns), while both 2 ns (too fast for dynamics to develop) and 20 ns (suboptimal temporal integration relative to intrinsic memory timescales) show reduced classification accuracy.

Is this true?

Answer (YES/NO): NO